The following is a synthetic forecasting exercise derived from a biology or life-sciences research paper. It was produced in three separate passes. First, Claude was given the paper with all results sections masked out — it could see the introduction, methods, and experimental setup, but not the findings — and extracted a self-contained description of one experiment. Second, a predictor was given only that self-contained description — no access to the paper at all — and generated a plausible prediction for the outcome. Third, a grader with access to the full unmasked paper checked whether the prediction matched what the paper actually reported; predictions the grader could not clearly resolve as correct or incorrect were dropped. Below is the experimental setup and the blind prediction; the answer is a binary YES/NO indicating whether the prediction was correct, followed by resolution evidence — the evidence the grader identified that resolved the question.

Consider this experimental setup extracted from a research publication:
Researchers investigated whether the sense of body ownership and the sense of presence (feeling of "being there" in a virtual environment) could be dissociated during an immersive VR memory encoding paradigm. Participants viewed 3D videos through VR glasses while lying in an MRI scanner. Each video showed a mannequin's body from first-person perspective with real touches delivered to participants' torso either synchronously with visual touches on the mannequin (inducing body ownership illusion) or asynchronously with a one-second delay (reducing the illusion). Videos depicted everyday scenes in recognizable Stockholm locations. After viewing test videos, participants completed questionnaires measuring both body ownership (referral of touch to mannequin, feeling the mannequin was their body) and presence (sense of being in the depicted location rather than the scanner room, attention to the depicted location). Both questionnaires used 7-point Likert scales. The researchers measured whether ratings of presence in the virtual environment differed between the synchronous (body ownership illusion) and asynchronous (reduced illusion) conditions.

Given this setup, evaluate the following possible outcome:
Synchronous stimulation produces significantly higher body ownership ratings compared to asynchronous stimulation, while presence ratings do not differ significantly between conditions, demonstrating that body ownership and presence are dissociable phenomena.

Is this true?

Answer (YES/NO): YES